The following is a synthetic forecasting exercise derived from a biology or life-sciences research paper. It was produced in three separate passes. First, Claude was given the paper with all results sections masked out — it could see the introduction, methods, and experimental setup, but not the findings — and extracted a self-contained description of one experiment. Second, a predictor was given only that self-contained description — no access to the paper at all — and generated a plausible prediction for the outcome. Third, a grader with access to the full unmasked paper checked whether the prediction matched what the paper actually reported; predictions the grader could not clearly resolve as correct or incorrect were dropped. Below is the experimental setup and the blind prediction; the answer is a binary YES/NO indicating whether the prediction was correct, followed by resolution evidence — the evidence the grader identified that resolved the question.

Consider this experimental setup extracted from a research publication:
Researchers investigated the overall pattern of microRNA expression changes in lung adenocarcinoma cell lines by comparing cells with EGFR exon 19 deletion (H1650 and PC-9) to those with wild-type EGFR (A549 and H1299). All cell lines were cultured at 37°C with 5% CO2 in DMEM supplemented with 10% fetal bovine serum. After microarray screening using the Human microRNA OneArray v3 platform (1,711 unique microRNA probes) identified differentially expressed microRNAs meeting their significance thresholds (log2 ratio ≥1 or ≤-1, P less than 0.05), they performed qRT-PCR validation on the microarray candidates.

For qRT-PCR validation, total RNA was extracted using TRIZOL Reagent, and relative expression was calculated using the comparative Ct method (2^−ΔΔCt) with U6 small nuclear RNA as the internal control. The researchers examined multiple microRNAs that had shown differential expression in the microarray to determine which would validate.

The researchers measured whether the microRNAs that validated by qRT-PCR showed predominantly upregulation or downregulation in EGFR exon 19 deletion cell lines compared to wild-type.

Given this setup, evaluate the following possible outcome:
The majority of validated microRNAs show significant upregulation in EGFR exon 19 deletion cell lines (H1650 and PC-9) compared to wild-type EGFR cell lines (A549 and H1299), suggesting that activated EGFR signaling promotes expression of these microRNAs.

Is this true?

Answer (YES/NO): YES